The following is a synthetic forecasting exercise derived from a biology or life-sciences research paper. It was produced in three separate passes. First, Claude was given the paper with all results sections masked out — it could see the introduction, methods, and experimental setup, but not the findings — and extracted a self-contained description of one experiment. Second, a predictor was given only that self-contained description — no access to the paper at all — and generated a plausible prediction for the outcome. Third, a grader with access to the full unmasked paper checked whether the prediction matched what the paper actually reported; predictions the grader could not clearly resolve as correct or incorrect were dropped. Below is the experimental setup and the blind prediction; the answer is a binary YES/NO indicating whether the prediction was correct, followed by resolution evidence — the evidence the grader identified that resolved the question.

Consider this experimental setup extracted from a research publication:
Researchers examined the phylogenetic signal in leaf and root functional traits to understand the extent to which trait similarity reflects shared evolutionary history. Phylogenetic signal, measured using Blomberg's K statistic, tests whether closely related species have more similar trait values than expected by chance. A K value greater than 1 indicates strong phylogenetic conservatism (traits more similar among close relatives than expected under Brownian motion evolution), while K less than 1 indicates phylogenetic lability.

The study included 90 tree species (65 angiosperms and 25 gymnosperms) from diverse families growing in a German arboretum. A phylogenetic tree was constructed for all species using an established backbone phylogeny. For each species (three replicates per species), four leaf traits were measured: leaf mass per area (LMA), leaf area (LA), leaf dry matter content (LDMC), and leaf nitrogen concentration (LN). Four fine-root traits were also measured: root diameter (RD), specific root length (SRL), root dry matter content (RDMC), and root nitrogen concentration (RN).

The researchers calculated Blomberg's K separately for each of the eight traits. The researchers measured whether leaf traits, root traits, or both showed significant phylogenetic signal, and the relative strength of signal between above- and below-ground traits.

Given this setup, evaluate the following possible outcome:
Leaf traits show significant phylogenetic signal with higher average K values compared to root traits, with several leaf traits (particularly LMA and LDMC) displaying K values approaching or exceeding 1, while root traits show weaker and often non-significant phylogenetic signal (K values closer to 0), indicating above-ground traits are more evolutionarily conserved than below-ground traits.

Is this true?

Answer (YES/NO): NO